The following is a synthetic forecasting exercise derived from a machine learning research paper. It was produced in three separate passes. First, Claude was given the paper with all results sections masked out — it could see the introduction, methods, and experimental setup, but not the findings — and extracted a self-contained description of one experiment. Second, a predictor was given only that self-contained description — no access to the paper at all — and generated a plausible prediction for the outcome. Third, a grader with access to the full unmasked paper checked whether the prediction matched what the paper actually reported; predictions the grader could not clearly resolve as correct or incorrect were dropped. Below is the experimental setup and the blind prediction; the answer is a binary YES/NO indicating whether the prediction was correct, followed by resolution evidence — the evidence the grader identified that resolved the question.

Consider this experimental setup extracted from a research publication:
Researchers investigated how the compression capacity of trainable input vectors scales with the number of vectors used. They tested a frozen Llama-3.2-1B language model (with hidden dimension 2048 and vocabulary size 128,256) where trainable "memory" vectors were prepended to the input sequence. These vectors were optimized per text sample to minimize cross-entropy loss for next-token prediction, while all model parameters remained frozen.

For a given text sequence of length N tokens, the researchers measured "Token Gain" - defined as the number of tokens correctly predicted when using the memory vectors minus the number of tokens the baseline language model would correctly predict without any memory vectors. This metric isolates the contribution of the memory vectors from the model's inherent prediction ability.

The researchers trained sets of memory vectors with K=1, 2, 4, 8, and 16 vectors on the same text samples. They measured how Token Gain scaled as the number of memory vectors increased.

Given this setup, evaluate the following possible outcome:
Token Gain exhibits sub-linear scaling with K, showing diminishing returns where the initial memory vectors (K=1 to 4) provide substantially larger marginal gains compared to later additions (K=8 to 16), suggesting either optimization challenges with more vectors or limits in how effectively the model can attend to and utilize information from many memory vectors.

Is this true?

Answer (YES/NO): NO